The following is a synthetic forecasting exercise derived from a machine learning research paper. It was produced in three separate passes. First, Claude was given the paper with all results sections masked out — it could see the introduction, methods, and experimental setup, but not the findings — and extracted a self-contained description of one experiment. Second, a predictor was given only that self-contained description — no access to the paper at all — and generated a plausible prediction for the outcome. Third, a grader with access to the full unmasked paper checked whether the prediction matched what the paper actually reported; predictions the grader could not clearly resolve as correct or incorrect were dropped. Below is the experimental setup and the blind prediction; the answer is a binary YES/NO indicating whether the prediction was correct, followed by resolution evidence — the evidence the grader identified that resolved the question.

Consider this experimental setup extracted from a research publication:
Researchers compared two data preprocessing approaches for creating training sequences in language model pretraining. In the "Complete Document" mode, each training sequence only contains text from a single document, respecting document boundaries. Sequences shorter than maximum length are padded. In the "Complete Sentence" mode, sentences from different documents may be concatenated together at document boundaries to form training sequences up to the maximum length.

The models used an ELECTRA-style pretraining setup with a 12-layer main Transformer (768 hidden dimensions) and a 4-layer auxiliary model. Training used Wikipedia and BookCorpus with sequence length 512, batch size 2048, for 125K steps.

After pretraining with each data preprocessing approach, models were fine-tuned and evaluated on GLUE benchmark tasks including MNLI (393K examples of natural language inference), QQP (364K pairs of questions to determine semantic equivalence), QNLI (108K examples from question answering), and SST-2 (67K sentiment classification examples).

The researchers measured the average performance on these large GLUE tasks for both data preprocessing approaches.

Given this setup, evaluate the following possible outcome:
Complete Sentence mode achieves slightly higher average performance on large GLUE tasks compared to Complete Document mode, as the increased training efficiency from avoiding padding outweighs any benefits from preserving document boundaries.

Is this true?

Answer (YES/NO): NO